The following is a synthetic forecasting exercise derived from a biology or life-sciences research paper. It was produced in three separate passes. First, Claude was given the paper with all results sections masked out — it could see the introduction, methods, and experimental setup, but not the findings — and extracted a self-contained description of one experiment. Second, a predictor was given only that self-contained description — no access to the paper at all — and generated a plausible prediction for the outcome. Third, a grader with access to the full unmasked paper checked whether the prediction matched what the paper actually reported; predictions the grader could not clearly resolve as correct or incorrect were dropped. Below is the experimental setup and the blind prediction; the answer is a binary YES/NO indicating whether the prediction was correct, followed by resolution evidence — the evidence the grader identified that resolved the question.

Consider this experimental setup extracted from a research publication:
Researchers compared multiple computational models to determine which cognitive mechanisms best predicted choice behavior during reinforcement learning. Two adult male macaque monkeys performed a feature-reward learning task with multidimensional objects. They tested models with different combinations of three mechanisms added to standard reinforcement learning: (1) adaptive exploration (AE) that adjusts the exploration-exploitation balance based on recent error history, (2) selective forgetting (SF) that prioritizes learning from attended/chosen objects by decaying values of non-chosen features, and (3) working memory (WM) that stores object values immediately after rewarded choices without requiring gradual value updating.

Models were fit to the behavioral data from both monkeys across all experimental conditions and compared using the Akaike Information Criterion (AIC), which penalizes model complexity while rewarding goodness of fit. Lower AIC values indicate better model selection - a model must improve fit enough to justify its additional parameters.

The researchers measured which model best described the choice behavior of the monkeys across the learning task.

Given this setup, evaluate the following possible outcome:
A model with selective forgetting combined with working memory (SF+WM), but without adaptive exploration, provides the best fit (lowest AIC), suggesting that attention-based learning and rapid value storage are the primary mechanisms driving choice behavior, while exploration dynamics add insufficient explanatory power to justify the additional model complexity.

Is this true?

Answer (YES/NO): NO